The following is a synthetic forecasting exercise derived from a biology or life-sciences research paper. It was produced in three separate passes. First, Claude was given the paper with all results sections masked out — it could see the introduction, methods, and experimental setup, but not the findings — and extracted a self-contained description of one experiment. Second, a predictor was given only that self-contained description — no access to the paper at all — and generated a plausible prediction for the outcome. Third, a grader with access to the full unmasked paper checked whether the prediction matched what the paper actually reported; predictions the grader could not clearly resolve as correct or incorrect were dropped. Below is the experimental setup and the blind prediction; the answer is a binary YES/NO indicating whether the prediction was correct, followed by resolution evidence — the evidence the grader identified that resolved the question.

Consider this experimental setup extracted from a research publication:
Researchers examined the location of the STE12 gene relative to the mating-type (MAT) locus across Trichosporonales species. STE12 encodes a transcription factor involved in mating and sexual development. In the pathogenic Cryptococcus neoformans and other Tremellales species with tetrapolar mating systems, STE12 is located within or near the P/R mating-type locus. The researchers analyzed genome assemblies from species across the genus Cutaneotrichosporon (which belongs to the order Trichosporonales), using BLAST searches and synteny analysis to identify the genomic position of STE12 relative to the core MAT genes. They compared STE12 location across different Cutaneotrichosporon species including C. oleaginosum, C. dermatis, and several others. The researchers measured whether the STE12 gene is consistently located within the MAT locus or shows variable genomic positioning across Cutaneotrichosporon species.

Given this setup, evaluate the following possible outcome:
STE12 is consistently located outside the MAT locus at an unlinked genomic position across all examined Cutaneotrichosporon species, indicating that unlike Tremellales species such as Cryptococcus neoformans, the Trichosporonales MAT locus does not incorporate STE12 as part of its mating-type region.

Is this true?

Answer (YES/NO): NO